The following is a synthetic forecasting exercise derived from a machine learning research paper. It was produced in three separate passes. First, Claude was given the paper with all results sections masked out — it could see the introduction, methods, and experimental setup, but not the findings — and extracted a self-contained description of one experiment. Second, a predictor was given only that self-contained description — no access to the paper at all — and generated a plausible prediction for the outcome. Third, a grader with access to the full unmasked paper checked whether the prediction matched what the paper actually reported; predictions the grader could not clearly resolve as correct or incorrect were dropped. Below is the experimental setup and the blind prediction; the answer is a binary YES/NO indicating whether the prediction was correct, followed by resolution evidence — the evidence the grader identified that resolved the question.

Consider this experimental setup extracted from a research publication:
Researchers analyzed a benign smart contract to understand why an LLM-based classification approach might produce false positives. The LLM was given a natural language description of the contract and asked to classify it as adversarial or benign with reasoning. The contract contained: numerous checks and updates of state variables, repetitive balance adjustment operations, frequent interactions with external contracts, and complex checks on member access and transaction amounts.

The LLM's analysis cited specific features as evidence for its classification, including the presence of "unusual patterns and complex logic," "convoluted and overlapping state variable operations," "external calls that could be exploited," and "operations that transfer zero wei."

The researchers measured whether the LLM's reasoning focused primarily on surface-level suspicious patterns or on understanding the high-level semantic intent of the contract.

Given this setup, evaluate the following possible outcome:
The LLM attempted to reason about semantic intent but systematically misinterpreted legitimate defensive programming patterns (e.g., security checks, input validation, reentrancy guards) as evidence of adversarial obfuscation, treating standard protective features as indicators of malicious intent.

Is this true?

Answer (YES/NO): NO